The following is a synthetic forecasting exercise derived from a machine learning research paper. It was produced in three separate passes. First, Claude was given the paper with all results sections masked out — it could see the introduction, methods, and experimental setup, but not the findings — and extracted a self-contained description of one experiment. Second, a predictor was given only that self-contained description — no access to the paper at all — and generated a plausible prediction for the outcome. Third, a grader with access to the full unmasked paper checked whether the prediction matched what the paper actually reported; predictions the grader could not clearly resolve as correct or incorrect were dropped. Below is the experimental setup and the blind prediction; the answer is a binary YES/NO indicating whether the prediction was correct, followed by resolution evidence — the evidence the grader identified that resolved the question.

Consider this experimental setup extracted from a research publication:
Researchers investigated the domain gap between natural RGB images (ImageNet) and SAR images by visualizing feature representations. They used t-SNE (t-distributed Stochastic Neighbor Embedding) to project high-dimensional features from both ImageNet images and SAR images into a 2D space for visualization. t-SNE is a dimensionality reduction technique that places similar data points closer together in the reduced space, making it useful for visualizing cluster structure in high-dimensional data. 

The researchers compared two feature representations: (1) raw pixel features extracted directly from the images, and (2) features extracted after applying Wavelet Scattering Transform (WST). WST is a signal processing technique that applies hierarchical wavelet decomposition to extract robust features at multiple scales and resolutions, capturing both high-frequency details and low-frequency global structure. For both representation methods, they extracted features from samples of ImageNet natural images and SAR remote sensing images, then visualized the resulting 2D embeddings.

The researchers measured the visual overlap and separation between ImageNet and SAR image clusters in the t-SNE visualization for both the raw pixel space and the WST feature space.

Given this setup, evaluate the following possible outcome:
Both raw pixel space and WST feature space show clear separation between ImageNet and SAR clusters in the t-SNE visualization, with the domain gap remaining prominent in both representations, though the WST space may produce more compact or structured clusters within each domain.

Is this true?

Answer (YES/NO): NO